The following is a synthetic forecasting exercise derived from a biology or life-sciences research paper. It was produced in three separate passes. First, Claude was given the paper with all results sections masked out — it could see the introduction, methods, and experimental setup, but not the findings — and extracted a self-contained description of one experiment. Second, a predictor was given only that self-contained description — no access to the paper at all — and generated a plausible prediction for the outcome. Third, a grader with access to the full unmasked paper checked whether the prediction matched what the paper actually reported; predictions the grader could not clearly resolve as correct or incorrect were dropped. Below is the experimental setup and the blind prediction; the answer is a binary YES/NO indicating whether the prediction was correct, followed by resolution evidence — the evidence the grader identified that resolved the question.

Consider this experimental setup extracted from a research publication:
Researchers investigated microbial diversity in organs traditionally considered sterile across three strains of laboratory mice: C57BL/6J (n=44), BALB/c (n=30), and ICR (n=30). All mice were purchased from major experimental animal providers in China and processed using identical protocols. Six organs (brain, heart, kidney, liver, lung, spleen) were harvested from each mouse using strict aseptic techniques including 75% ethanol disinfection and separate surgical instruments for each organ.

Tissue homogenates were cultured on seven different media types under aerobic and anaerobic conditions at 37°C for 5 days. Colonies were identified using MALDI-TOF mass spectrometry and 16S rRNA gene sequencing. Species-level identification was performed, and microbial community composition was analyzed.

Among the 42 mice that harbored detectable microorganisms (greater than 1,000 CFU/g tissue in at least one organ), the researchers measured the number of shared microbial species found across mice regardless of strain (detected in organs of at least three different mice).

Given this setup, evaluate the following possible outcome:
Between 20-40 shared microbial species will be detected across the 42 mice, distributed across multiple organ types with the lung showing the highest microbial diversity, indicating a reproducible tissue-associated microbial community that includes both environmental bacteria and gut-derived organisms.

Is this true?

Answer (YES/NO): NO